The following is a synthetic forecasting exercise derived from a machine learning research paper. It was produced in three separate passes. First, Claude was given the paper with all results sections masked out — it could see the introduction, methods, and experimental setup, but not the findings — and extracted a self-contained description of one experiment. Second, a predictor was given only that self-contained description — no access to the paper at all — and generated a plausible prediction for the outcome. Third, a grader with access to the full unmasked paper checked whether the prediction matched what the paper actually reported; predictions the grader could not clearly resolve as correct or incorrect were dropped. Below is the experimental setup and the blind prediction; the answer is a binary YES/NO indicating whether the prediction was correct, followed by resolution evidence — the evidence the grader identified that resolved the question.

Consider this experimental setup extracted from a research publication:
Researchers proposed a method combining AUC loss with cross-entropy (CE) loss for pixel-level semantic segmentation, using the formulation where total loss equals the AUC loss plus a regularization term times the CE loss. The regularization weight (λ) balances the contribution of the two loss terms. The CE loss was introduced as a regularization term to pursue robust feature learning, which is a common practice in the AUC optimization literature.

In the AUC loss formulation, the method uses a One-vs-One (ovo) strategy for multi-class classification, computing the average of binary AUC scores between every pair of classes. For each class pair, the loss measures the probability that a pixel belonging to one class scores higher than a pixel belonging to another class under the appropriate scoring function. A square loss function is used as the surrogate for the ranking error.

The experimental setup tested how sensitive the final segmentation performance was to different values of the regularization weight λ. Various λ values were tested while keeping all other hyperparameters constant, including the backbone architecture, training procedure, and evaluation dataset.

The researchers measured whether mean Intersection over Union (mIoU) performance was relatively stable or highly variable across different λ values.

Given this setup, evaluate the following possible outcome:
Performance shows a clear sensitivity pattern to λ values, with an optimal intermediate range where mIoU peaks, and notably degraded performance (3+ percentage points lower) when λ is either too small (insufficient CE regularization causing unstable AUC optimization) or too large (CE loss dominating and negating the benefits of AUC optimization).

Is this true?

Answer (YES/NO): NO